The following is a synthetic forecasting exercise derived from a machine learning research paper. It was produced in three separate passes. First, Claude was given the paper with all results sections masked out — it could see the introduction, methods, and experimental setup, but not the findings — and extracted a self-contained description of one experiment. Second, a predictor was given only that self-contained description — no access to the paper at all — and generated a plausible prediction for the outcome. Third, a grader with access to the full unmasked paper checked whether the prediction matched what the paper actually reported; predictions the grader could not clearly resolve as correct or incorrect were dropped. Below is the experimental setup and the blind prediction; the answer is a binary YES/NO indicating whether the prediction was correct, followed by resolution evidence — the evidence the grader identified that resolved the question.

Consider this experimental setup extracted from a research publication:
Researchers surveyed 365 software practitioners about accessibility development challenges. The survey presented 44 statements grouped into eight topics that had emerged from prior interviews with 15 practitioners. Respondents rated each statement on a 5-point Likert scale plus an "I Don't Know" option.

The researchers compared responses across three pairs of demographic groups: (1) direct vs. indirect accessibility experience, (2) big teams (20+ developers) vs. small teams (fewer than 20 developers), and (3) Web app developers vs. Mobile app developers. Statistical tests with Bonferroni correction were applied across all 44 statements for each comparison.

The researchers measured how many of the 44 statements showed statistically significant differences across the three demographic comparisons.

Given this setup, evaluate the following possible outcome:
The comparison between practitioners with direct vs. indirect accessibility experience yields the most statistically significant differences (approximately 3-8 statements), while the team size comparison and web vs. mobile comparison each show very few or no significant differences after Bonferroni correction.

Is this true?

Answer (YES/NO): NO